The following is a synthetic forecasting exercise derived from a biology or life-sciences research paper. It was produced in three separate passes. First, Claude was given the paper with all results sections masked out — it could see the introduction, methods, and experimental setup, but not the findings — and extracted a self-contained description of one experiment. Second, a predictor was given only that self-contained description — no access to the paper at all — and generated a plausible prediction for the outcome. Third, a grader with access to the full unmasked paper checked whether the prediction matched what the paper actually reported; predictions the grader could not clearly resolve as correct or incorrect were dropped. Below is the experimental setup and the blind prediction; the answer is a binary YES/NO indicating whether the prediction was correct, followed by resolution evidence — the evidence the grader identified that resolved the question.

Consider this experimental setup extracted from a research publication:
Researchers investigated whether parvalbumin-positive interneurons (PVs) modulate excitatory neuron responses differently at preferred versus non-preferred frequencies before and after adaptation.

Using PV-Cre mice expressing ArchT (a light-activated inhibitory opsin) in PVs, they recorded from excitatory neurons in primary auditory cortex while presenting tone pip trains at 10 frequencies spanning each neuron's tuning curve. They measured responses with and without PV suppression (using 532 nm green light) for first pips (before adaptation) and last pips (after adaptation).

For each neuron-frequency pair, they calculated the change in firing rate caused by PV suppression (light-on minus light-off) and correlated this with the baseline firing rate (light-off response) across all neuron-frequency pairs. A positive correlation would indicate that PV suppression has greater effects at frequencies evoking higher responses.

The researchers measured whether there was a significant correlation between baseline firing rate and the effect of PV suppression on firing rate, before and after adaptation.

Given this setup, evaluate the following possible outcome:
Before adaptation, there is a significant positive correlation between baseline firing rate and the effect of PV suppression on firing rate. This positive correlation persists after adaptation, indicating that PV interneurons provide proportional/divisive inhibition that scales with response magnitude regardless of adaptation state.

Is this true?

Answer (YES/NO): NO